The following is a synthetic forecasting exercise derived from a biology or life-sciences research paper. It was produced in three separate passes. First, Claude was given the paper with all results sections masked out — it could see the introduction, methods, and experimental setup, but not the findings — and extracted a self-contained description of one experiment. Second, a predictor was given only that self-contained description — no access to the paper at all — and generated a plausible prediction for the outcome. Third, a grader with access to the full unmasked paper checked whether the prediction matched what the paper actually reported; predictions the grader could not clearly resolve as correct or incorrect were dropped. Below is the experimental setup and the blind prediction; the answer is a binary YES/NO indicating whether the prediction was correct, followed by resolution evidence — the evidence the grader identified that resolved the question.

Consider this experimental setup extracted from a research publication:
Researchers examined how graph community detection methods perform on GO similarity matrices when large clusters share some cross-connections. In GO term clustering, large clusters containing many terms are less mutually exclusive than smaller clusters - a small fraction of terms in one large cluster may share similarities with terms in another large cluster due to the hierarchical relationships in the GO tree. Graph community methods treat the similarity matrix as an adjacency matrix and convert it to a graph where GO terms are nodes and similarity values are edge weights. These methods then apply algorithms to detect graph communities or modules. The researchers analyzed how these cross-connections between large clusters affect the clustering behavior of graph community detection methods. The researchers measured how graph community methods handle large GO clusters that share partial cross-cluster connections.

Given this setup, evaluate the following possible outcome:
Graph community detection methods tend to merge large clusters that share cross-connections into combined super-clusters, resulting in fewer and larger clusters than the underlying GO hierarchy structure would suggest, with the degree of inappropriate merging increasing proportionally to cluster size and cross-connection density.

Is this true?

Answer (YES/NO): NO